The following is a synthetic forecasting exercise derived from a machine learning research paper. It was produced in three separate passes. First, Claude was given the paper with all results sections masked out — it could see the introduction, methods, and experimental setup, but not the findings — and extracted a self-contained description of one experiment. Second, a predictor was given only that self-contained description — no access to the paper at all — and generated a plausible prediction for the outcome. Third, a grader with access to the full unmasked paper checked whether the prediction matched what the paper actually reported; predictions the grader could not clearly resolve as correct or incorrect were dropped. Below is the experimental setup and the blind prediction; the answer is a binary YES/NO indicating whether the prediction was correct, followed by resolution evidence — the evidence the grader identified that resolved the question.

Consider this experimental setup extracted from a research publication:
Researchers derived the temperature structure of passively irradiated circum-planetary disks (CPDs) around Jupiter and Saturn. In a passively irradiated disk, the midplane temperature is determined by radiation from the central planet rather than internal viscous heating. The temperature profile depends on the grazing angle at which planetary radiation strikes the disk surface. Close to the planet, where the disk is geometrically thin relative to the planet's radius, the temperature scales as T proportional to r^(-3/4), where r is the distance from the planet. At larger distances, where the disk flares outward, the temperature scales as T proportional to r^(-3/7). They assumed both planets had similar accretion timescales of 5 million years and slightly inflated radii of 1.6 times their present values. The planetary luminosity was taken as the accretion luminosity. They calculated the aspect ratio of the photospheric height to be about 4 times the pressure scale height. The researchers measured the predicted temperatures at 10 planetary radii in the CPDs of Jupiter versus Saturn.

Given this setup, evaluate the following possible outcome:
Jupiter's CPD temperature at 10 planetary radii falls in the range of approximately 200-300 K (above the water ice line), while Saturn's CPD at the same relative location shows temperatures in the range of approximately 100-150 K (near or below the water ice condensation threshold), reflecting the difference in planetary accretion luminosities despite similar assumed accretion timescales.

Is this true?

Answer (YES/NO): NO